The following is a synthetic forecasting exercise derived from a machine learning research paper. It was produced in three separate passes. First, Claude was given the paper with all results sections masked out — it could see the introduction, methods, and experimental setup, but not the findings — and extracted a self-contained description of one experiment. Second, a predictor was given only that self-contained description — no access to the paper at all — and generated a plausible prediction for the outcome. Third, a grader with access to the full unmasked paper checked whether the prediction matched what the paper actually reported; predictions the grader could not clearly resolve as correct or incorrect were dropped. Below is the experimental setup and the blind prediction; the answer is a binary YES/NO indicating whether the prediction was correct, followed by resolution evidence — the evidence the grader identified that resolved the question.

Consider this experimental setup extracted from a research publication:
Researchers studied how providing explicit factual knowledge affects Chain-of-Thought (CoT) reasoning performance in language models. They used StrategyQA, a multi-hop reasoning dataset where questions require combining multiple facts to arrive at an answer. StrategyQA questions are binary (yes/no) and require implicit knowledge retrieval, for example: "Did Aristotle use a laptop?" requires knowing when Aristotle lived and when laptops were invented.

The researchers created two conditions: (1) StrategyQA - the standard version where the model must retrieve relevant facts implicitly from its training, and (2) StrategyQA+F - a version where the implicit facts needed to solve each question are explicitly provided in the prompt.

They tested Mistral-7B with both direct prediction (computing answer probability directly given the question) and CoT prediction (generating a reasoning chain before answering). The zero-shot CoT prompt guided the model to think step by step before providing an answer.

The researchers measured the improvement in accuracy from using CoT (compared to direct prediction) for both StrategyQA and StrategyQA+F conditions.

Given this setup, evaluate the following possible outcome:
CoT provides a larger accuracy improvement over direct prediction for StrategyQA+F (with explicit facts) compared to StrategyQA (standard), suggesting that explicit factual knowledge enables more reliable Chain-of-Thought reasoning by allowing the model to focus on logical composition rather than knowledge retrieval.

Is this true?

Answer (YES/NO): YES